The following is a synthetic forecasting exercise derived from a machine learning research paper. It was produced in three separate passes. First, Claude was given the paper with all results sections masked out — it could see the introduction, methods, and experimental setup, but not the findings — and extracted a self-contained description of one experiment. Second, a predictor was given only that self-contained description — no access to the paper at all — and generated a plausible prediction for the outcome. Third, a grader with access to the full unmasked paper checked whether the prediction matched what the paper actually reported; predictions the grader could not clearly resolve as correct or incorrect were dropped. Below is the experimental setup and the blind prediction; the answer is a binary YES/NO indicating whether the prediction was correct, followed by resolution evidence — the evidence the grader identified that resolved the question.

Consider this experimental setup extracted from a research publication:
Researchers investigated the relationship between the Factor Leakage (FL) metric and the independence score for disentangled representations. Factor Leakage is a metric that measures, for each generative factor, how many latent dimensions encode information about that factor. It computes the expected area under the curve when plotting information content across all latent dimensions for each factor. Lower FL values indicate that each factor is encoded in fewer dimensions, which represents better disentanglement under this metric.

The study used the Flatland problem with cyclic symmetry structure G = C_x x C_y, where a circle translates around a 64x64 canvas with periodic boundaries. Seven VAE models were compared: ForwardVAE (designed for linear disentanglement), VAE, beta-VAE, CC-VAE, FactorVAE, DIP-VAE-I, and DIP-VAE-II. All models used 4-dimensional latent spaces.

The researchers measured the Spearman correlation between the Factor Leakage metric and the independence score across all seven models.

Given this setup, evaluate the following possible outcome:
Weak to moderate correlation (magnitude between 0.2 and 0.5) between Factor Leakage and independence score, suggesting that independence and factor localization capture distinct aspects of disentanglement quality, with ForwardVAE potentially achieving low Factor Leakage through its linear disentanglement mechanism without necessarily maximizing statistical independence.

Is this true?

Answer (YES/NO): NO